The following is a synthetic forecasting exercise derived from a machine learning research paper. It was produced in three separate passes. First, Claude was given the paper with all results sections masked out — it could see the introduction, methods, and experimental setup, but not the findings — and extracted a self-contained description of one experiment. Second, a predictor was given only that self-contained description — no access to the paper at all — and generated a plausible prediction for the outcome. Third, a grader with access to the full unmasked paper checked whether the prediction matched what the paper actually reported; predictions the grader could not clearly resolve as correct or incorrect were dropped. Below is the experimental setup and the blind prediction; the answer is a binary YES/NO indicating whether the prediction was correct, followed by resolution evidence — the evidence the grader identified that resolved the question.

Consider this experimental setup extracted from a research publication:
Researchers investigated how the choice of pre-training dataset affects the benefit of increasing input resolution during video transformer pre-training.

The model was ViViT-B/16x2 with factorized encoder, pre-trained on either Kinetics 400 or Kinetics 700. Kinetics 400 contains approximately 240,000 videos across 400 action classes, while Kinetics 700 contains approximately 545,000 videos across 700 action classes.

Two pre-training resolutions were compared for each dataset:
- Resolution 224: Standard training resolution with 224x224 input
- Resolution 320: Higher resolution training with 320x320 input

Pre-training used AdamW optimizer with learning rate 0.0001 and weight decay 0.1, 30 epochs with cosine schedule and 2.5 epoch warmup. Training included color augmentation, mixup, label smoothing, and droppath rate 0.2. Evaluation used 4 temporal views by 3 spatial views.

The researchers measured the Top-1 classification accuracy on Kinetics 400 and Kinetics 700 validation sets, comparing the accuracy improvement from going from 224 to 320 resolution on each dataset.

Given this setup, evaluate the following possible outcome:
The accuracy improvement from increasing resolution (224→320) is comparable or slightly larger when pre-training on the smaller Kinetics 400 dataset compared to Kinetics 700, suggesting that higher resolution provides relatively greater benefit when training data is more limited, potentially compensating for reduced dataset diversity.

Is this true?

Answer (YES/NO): YES